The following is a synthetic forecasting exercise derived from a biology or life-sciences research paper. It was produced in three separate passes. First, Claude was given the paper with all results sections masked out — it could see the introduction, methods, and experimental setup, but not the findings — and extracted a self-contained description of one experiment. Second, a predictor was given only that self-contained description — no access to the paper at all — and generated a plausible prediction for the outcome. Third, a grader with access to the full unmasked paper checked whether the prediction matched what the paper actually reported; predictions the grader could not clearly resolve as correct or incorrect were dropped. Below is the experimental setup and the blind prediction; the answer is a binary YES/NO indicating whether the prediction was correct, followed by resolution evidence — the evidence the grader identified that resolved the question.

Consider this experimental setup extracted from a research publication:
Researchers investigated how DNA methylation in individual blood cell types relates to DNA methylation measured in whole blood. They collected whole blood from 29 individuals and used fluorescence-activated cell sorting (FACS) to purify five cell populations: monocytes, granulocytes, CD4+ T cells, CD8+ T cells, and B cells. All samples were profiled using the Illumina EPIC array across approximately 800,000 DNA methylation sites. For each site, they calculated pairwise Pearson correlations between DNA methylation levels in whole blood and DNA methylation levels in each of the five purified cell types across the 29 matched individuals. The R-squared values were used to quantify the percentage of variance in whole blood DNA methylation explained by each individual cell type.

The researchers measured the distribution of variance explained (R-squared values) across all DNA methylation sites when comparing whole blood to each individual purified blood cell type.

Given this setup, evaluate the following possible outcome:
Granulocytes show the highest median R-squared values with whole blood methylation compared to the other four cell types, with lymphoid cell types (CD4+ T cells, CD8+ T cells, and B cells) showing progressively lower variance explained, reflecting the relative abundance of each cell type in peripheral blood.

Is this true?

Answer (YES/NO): NO